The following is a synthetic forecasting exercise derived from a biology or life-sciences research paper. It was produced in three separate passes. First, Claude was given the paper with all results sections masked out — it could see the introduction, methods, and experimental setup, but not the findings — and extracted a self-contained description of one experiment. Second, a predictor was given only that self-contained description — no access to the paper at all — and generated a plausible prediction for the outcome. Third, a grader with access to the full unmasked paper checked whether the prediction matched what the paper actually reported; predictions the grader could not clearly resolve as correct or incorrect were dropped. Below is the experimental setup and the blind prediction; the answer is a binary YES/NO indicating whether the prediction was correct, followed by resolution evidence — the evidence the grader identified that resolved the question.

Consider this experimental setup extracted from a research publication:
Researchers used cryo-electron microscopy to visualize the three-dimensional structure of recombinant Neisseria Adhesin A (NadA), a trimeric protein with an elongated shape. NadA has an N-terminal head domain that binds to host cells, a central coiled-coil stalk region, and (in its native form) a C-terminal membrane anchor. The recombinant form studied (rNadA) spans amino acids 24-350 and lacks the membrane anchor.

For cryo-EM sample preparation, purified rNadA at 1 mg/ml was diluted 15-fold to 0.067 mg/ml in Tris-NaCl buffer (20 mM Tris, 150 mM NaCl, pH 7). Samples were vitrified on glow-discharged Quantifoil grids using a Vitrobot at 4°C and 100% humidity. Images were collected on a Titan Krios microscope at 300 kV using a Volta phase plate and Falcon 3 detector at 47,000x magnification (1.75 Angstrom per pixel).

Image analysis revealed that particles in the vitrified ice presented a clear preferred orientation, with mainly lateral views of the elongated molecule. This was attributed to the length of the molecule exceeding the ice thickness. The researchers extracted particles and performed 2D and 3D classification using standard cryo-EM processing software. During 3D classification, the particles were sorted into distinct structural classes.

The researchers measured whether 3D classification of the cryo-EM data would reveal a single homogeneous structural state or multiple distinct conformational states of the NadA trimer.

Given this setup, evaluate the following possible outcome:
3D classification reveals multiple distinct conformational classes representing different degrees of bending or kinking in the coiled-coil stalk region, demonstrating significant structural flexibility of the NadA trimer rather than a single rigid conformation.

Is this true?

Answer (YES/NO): NO